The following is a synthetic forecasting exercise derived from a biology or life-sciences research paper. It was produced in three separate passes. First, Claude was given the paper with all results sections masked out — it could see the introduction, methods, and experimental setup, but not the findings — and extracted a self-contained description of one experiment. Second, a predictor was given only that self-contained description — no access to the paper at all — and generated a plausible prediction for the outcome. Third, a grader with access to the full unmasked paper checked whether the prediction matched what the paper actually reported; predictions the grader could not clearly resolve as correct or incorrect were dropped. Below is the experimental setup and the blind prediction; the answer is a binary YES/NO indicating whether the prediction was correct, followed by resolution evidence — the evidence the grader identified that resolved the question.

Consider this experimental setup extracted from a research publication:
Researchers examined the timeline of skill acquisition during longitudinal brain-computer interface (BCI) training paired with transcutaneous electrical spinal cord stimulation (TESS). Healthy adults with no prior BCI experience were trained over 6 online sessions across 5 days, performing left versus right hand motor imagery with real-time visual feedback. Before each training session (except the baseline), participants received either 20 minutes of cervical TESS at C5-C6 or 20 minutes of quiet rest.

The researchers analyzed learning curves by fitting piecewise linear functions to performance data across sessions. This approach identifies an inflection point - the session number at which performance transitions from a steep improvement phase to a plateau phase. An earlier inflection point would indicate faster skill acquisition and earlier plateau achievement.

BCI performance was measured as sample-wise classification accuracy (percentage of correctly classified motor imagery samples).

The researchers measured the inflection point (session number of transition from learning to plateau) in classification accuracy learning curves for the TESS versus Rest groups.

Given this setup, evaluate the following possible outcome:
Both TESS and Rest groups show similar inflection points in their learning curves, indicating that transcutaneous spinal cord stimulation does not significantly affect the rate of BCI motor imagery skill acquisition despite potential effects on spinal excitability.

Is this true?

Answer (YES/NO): NO